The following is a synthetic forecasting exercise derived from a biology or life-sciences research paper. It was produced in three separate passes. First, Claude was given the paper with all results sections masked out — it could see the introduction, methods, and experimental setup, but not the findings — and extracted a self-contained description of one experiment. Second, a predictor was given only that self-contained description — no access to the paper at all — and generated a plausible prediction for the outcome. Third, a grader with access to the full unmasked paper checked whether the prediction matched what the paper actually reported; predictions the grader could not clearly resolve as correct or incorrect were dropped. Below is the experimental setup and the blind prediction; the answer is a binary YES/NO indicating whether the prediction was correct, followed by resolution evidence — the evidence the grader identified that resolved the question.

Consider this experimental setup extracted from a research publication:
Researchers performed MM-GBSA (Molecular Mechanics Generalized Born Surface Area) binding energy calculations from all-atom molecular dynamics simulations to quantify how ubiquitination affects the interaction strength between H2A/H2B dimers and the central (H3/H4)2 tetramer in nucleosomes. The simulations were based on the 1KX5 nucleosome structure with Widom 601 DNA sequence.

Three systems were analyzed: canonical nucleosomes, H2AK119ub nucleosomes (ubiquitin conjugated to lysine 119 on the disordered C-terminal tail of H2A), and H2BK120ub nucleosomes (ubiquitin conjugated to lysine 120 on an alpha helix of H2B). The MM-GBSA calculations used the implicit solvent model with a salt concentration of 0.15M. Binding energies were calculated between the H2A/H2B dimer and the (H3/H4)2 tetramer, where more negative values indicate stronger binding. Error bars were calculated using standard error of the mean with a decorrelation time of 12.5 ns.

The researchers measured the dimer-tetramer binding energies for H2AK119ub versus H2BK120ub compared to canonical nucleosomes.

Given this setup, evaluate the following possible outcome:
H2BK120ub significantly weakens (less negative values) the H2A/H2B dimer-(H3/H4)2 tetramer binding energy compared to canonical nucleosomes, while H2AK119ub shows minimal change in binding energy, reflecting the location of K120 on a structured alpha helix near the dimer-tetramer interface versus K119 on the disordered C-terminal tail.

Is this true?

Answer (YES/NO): NO